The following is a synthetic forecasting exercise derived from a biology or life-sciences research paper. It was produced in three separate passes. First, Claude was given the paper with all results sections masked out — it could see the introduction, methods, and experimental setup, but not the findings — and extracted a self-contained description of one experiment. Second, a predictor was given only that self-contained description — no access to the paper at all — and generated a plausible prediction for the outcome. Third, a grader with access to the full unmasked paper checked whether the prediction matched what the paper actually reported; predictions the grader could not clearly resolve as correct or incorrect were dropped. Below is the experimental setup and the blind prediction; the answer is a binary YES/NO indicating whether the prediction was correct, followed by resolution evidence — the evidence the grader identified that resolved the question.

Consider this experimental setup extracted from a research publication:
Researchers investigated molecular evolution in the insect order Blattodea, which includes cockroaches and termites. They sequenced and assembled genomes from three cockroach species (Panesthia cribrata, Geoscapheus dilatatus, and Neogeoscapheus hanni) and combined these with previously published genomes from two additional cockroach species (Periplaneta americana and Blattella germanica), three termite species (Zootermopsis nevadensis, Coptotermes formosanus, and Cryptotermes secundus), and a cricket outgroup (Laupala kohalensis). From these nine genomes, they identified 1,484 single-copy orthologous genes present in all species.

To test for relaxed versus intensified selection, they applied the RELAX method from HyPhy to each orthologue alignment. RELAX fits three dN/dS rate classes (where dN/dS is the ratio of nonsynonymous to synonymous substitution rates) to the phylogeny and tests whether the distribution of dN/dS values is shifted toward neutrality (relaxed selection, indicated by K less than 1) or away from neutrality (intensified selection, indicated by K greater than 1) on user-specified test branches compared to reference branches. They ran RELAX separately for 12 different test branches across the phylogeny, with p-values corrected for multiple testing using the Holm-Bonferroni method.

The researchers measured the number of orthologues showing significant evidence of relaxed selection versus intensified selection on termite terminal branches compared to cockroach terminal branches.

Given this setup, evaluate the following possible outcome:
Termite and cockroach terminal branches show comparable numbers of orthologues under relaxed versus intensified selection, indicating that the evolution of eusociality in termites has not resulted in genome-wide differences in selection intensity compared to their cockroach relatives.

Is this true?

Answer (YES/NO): NO